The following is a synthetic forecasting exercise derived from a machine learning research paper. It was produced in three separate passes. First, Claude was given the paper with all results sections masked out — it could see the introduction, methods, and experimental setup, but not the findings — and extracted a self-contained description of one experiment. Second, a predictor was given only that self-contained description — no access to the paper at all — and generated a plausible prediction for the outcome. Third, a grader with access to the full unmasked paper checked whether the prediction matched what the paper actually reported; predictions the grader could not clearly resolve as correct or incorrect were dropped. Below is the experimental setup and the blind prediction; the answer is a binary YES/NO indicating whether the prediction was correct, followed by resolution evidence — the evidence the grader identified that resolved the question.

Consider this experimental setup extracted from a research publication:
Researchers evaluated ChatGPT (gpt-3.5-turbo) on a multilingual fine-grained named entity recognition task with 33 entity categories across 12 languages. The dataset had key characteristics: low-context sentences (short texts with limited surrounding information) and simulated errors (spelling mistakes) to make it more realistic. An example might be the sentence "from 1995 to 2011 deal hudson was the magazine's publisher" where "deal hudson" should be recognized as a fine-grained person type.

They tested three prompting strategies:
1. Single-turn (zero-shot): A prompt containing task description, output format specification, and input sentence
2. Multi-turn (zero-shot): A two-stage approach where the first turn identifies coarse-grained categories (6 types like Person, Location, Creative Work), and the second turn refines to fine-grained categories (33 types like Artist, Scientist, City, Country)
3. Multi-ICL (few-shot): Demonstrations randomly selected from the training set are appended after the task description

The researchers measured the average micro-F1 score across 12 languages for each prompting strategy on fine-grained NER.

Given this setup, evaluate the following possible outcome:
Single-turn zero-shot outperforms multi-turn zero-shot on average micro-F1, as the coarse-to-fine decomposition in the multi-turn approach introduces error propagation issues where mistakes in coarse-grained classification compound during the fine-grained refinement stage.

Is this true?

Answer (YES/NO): NO